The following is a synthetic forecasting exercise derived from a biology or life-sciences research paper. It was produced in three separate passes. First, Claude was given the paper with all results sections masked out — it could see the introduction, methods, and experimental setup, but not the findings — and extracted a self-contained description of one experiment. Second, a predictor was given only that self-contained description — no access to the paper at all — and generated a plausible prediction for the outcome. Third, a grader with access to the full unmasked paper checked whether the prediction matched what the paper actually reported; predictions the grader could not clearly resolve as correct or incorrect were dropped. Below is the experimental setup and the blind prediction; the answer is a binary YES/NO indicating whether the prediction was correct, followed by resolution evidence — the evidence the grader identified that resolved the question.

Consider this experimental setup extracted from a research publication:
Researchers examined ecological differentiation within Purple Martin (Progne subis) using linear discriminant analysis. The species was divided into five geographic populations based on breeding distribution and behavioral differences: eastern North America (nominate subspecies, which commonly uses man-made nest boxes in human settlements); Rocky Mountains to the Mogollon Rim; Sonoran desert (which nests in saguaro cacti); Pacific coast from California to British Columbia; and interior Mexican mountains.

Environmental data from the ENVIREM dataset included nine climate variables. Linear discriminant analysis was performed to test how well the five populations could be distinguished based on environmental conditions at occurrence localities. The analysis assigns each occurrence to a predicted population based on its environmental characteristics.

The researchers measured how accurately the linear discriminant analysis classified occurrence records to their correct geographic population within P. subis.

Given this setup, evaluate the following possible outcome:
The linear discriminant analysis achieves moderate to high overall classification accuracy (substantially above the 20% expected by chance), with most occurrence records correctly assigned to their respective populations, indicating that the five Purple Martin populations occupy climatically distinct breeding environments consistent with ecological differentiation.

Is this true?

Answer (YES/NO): NO